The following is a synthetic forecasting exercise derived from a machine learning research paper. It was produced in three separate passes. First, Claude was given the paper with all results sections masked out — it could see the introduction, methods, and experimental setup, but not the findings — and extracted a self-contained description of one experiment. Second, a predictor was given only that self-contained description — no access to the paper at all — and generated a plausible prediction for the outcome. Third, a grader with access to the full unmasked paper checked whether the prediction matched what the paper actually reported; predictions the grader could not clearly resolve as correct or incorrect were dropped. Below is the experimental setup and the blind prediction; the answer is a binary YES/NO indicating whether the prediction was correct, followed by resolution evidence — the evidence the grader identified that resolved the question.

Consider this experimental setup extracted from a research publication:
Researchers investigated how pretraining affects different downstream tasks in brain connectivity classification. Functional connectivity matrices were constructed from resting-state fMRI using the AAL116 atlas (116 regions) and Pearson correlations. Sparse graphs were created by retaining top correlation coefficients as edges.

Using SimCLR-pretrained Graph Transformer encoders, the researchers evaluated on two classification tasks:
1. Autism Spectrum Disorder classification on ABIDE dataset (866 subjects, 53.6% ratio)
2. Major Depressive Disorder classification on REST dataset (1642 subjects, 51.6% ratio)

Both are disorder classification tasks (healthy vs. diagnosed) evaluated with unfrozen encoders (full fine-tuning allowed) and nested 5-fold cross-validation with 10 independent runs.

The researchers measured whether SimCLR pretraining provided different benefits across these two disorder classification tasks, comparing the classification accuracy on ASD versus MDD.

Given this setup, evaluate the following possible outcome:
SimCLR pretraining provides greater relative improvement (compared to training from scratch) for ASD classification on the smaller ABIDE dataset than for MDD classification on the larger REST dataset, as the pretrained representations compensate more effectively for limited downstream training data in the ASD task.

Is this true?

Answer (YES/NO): YES